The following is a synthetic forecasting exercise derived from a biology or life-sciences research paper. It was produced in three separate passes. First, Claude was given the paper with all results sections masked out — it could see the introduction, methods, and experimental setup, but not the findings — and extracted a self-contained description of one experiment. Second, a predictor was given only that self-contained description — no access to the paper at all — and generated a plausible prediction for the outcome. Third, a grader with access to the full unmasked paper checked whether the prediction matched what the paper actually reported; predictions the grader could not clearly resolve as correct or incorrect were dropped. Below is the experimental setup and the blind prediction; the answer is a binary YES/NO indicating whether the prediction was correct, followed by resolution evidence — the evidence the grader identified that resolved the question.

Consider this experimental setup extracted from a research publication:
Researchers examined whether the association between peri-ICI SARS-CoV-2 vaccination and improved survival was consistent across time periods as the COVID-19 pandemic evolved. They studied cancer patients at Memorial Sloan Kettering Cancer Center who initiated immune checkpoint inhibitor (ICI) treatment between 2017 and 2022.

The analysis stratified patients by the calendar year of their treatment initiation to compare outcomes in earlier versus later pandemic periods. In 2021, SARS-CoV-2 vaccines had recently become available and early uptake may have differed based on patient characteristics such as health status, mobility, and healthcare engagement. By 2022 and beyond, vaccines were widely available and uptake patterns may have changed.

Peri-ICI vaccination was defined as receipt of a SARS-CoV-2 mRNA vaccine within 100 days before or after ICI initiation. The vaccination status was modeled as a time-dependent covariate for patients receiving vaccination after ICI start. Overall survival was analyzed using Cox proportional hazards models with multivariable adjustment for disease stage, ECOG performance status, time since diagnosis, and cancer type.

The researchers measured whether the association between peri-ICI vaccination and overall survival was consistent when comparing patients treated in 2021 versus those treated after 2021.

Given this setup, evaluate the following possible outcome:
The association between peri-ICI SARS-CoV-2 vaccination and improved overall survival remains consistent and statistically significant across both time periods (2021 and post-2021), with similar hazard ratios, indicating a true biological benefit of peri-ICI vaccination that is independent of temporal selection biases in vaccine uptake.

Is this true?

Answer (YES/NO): NO